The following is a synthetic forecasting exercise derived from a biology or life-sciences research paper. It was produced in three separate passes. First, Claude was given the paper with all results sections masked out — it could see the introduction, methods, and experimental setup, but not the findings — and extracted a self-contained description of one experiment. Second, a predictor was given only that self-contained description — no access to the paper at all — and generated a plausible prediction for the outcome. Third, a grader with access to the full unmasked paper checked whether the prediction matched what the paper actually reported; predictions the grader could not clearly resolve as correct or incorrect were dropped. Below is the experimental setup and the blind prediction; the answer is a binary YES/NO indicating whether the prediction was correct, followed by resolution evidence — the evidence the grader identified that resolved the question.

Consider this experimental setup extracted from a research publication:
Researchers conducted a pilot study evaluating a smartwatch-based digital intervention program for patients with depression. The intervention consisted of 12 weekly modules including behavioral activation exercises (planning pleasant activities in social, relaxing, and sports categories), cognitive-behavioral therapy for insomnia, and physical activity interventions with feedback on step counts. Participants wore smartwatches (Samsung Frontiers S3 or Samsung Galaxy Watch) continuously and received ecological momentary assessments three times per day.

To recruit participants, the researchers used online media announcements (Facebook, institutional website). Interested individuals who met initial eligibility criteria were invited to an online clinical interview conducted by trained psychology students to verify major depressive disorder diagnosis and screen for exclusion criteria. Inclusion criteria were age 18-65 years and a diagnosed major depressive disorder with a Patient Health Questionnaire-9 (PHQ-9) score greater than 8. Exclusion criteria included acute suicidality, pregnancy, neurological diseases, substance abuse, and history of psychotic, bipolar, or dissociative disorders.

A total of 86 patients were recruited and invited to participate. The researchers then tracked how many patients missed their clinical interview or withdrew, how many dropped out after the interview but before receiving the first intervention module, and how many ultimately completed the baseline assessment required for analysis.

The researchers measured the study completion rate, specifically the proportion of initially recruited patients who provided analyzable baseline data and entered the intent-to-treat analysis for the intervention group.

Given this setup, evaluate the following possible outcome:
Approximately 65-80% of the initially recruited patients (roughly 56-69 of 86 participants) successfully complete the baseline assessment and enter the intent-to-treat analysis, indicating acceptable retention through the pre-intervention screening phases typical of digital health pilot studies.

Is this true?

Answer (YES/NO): NO